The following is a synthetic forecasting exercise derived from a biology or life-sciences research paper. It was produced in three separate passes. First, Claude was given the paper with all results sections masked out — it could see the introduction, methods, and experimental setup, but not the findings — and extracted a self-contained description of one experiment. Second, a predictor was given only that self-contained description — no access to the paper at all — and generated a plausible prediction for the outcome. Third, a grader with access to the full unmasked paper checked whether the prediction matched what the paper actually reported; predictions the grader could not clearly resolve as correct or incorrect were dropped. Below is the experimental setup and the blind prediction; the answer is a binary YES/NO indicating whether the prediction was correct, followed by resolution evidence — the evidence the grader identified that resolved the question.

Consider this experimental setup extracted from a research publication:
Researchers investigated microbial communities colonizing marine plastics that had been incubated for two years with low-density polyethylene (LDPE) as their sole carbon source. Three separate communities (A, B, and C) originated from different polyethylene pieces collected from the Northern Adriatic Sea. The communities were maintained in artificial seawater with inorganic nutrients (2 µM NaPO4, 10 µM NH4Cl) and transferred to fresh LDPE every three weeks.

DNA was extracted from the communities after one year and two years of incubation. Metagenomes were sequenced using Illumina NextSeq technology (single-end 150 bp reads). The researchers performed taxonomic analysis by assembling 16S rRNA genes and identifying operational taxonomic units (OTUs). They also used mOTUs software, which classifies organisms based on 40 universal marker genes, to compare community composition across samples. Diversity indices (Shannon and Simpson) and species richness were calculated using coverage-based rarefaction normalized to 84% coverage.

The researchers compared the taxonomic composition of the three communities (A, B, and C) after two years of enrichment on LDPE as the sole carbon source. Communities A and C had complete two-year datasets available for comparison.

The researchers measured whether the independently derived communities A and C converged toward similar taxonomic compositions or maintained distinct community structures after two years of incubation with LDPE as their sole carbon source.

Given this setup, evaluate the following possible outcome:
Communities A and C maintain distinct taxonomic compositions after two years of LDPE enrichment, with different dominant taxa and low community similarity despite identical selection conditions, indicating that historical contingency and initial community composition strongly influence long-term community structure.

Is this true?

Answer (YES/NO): NO